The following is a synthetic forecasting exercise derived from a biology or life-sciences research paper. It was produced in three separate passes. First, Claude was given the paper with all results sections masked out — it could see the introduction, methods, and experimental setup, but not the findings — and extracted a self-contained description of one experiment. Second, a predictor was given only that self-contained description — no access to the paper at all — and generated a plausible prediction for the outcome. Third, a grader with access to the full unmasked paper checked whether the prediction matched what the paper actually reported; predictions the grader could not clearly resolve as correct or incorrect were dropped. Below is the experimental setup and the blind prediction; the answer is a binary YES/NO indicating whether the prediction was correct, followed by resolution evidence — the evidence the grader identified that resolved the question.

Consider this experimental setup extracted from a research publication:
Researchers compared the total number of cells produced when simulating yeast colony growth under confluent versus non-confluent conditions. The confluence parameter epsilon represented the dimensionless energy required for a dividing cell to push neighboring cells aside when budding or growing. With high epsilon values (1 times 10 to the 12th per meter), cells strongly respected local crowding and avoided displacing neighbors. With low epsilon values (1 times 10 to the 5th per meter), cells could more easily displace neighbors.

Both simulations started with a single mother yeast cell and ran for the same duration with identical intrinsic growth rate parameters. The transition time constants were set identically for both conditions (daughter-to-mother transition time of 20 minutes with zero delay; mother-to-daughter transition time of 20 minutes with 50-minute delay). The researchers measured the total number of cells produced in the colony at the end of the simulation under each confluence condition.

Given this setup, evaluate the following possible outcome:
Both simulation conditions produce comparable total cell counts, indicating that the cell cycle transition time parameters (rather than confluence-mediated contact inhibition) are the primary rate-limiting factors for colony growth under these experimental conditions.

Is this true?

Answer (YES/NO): NO